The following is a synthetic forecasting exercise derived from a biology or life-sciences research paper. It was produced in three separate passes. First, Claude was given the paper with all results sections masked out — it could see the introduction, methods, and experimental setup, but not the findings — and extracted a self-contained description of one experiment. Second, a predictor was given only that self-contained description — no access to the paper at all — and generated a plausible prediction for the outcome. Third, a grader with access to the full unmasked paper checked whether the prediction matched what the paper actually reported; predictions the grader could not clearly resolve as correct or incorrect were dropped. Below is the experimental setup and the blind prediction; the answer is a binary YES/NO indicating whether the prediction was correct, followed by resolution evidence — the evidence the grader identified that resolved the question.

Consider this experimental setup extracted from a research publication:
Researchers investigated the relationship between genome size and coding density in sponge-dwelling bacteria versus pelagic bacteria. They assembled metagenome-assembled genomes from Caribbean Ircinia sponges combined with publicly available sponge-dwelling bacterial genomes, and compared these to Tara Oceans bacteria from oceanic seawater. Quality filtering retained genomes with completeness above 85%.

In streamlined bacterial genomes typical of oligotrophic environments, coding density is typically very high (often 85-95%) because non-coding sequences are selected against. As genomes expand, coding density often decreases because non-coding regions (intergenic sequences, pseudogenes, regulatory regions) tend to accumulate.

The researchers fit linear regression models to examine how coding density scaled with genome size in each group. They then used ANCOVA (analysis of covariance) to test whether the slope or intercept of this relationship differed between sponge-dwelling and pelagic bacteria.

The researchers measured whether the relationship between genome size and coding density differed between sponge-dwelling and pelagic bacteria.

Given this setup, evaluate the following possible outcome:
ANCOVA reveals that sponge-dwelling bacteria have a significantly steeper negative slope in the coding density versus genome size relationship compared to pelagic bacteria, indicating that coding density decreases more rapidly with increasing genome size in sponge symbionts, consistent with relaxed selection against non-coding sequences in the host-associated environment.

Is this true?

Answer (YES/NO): NO